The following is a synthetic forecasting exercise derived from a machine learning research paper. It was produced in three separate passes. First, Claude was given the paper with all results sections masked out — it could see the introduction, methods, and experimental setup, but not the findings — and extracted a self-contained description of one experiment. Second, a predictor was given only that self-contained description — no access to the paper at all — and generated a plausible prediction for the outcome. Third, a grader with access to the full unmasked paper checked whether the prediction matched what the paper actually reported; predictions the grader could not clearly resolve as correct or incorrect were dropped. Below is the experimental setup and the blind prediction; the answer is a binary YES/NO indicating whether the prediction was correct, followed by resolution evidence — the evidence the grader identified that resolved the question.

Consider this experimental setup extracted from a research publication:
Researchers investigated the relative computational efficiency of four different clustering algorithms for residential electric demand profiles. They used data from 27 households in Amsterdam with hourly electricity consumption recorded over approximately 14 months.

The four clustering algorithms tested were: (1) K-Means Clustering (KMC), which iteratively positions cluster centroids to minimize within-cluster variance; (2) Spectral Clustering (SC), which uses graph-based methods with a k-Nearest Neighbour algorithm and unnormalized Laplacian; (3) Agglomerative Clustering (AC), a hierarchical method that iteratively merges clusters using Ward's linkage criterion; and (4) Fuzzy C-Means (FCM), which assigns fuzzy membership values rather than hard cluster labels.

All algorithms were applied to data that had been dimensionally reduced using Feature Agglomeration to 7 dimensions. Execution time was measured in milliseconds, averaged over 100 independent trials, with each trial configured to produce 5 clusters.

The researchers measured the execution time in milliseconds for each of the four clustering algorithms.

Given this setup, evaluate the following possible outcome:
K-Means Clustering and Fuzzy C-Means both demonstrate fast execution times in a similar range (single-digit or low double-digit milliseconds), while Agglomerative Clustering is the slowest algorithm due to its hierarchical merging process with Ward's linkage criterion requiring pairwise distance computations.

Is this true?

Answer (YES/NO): NO